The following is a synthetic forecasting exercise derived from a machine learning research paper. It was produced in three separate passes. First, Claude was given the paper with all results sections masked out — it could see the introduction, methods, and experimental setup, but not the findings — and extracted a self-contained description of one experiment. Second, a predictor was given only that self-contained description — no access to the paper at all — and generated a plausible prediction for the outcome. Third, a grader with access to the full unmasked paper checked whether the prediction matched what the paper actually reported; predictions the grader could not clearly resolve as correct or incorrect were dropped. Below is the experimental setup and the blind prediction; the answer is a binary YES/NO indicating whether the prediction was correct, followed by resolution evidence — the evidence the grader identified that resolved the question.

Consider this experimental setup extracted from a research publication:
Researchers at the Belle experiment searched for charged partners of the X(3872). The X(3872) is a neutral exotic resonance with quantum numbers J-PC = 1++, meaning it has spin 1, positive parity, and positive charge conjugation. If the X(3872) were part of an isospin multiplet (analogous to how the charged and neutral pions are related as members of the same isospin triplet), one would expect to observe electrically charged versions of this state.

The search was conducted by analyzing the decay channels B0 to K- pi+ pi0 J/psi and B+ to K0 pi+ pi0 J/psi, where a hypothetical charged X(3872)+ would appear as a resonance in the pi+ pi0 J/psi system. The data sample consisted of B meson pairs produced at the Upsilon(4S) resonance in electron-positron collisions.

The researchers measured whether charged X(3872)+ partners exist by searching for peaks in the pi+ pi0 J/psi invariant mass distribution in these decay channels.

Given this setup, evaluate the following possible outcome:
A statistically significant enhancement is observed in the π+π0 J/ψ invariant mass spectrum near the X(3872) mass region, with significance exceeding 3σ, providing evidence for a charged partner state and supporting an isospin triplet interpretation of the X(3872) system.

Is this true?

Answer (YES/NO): NO